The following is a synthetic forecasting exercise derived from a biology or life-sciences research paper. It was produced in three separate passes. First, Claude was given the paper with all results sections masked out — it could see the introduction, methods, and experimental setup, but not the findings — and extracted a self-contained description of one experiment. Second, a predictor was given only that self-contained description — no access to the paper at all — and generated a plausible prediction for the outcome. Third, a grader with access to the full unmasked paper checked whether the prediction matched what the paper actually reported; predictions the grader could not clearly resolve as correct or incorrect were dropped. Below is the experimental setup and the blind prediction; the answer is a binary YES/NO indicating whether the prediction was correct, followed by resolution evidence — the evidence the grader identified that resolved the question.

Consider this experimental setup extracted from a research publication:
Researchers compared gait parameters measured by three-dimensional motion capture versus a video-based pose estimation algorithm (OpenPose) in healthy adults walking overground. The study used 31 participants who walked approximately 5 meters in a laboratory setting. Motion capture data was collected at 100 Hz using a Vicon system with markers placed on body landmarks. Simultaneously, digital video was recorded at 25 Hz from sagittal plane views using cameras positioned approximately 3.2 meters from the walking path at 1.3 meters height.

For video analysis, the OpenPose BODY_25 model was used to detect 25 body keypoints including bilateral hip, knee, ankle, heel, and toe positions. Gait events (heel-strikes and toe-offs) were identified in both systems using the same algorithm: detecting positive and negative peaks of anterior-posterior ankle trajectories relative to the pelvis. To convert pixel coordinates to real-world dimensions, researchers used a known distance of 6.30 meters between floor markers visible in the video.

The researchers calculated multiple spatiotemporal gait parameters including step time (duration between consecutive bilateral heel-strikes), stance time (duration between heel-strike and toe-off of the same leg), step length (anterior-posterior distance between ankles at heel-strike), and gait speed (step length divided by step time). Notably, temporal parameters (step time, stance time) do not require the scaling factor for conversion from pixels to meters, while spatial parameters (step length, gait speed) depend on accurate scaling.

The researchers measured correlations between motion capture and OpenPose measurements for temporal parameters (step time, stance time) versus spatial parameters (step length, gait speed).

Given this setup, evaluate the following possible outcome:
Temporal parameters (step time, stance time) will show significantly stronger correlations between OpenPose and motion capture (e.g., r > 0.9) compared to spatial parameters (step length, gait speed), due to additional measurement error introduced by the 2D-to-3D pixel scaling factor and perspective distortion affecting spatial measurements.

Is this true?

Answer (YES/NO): NO